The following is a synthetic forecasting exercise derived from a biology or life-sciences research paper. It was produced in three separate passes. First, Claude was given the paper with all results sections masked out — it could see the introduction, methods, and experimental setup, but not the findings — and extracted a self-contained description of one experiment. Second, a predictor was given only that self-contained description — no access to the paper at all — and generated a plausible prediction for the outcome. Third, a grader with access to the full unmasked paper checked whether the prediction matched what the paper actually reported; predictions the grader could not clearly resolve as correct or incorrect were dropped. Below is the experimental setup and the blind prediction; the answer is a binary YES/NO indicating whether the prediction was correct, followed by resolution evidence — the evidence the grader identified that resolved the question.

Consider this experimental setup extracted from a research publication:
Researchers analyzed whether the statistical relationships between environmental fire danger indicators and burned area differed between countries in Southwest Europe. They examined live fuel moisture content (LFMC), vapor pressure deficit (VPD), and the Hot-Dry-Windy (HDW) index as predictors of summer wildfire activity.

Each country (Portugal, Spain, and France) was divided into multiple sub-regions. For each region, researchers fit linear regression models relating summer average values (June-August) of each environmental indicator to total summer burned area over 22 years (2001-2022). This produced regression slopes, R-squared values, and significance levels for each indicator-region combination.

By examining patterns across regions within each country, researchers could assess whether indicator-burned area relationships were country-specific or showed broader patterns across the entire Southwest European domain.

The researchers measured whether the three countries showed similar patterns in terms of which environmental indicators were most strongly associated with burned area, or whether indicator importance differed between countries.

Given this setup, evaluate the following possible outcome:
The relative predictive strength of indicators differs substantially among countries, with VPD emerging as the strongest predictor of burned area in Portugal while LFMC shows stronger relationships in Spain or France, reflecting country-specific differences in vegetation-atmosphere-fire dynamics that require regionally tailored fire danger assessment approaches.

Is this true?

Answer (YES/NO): NO